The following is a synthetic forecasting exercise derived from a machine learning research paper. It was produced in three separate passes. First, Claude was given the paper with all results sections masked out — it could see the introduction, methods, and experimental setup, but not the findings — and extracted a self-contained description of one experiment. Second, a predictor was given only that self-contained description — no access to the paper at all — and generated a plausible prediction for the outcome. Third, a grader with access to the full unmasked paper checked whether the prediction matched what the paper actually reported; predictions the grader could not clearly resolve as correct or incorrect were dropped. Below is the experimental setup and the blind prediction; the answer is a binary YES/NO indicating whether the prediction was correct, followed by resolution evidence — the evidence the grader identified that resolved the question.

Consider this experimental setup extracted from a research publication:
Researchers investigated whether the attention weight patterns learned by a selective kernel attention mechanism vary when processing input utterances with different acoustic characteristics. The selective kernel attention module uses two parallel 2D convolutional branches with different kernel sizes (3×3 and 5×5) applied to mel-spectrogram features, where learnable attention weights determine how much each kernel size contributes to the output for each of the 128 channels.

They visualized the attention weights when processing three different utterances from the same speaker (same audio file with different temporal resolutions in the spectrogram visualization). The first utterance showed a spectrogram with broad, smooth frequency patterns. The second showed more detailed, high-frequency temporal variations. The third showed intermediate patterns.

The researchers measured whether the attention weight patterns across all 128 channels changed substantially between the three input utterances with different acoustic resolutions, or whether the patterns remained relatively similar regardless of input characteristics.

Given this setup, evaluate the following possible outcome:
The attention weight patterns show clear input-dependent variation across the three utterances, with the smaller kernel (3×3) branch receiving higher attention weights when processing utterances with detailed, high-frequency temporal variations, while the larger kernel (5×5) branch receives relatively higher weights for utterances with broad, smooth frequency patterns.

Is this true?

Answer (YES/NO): YES